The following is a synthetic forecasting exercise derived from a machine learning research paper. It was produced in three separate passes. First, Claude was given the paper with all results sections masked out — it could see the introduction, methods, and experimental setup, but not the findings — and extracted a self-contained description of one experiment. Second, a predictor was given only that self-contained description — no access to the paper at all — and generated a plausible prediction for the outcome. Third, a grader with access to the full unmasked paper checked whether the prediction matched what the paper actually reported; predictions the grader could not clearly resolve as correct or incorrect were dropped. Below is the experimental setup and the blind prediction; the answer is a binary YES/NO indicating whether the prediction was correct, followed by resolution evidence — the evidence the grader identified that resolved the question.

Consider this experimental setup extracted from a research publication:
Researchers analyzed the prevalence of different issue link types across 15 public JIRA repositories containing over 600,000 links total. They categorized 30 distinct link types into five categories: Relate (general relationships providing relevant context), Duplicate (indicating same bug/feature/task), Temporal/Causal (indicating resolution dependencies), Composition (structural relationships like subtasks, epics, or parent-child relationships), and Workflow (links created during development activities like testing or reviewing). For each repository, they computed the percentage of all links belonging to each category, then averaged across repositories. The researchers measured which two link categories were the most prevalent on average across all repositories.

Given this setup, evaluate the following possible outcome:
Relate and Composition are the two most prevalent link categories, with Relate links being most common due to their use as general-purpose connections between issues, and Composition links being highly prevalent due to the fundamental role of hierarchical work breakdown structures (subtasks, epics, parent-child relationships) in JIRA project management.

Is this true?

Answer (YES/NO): NO